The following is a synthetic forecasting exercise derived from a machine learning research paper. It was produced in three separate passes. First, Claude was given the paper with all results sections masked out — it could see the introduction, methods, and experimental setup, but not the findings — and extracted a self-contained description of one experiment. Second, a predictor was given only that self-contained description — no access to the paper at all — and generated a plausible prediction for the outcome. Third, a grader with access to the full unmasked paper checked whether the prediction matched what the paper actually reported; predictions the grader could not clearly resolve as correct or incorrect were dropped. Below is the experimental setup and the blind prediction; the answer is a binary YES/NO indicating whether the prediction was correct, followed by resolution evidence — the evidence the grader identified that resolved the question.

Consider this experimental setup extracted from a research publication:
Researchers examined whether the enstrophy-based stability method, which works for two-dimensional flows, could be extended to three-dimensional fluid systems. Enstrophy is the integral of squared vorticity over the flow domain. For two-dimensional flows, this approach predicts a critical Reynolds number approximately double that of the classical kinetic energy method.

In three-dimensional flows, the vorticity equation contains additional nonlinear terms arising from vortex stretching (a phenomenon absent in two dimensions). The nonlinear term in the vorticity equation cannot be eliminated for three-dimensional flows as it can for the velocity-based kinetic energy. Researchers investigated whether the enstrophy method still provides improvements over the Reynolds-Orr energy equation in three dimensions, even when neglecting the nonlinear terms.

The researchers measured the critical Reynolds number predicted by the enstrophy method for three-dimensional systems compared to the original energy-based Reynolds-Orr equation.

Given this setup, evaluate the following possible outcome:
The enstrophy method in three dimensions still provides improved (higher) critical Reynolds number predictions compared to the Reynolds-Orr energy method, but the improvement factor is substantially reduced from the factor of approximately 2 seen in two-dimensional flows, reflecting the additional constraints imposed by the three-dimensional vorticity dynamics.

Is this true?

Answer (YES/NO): NO